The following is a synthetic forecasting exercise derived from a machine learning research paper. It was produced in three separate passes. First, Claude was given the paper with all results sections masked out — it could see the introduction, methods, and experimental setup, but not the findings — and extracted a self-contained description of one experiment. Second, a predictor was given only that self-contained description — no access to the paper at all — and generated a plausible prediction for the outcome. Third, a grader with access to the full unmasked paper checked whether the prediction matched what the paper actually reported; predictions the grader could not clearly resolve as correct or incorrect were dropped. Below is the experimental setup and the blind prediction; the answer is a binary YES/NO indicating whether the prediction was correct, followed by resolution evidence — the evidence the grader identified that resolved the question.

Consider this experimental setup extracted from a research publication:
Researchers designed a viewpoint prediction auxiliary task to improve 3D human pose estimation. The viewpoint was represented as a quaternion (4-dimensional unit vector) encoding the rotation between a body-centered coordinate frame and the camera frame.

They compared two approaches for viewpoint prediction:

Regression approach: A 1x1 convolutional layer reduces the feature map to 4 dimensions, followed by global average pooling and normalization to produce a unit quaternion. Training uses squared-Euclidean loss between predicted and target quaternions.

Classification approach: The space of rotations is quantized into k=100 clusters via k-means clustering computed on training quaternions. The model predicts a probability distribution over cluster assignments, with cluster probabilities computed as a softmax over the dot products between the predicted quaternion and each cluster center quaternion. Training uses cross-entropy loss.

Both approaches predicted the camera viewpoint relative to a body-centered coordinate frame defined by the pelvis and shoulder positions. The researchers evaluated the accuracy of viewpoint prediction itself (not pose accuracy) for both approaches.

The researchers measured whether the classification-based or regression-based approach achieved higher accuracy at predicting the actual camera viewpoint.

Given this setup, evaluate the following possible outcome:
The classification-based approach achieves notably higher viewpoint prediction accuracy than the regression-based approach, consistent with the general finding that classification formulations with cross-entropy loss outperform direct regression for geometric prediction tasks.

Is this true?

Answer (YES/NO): NO